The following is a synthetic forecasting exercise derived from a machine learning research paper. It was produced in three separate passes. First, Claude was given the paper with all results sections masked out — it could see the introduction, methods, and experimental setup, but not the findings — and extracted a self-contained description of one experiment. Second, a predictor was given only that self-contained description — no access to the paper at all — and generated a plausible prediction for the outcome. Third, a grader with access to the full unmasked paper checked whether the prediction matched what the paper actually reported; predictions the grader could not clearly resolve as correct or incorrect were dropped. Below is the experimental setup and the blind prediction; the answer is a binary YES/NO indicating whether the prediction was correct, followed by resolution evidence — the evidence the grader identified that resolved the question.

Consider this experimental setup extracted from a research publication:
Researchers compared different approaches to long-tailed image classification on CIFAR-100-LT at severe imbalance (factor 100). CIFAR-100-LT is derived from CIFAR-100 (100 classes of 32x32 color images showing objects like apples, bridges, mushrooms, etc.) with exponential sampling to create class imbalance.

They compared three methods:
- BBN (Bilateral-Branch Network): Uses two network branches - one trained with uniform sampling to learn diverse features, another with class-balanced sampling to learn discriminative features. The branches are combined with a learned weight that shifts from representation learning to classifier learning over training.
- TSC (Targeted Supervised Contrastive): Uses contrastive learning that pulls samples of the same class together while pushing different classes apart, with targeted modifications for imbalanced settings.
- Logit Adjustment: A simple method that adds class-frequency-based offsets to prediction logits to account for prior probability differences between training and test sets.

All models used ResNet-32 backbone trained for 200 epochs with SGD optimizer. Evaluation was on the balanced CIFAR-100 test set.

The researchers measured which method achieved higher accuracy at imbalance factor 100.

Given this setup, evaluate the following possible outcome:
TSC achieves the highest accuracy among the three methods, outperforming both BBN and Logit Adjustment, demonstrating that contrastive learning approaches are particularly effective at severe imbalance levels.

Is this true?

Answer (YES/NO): NO